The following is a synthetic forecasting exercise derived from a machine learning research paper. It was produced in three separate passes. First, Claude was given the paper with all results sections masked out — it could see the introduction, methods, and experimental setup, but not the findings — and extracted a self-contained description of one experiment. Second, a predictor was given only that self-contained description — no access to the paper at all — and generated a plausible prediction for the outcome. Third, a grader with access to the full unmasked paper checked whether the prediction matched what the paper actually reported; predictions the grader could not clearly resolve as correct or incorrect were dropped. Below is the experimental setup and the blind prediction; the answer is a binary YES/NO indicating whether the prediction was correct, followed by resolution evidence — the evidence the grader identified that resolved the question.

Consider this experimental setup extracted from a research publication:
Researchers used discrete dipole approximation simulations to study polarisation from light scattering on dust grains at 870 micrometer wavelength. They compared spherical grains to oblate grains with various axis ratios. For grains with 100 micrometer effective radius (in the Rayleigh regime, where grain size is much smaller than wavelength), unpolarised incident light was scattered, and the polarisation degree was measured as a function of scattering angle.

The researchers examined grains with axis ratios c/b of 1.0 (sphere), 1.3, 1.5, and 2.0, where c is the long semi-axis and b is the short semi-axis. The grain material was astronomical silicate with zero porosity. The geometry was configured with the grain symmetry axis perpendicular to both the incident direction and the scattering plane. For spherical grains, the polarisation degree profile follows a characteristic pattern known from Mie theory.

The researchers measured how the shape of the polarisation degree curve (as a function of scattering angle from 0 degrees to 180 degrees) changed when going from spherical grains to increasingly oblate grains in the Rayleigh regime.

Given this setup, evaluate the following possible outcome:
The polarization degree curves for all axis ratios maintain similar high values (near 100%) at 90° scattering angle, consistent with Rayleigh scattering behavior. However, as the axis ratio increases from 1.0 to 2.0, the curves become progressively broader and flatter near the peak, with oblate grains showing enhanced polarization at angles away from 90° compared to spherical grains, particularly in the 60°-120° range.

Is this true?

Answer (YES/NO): NO